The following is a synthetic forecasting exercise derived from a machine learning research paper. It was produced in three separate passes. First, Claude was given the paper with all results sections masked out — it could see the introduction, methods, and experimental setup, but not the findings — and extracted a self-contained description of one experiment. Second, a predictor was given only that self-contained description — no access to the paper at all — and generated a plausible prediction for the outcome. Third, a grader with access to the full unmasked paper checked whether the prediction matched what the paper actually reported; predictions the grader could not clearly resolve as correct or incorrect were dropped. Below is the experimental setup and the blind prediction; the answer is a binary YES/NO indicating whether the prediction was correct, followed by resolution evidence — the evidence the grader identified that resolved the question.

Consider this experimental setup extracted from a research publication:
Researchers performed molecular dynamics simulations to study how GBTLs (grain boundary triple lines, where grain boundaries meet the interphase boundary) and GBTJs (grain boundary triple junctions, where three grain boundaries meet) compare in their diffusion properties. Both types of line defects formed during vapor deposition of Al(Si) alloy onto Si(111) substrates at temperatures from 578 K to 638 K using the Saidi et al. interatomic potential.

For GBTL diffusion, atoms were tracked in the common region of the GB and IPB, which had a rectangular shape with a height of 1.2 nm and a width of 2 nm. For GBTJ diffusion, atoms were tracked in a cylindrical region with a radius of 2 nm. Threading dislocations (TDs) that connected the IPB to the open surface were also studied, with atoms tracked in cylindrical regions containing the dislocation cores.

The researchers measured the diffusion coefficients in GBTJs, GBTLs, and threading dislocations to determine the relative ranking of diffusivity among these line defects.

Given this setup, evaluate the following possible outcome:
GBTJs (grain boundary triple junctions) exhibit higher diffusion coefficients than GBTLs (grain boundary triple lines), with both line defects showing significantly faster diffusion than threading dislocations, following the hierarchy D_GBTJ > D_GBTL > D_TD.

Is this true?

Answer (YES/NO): NO